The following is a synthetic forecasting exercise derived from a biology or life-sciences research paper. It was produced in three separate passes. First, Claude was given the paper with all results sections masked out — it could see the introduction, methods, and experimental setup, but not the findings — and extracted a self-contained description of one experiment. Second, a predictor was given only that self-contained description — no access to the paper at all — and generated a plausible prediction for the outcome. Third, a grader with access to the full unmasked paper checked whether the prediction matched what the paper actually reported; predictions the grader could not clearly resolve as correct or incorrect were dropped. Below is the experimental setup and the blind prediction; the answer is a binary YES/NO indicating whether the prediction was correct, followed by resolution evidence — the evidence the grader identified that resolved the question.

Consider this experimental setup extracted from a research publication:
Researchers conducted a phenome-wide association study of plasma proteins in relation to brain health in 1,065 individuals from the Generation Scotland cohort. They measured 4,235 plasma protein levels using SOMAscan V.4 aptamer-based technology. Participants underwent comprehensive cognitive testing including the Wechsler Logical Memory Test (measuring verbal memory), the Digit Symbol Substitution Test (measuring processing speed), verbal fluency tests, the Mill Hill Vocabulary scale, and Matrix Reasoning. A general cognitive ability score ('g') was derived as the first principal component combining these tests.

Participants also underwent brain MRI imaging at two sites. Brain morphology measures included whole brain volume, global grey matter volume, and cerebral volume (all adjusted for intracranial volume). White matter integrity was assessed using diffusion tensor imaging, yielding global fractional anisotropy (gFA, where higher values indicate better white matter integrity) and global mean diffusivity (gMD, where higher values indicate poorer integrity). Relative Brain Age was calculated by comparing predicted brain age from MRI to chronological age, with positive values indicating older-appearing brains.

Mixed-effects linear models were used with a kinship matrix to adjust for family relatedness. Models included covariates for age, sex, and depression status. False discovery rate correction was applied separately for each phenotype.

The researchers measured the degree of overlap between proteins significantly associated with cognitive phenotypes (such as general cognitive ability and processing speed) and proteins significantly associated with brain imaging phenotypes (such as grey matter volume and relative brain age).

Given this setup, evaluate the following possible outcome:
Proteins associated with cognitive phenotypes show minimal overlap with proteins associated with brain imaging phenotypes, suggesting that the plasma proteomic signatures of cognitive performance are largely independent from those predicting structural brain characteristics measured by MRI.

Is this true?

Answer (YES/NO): YES